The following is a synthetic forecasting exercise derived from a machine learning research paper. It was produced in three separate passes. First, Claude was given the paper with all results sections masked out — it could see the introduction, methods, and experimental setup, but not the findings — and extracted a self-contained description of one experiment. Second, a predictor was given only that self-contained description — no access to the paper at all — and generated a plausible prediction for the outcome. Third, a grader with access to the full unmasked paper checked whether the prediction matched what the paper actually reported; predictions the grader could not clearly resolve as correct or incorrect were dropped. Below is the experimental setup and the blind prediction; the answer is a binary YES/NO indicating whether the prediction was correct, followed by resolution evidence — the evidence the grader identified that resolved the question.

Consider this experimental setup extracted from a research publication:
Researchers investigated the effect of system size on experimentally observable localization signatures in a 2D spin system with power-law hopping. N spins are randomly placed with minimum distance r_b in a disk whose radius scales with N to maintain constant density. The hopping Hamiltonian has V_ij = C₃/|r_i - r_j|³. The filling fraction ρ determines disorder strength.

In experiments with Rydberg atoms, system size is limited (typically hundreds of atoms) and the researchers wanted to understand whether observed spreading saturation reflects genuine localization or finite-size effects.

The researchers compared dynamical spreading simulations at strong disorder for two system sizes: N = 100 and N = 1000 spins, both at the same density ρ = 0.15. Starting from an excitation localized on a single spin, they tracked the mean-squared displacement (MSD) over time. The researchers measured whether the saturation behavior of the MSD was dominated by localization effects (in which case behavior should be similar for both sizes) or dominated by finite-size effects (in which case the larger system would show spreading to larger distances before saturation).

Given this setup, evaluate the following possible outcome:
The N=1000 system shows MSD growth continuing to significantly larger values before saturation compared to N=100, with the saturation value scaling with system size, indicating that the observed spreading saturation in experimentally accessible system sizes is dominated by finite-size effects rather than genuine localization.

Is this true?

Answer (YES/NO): NO